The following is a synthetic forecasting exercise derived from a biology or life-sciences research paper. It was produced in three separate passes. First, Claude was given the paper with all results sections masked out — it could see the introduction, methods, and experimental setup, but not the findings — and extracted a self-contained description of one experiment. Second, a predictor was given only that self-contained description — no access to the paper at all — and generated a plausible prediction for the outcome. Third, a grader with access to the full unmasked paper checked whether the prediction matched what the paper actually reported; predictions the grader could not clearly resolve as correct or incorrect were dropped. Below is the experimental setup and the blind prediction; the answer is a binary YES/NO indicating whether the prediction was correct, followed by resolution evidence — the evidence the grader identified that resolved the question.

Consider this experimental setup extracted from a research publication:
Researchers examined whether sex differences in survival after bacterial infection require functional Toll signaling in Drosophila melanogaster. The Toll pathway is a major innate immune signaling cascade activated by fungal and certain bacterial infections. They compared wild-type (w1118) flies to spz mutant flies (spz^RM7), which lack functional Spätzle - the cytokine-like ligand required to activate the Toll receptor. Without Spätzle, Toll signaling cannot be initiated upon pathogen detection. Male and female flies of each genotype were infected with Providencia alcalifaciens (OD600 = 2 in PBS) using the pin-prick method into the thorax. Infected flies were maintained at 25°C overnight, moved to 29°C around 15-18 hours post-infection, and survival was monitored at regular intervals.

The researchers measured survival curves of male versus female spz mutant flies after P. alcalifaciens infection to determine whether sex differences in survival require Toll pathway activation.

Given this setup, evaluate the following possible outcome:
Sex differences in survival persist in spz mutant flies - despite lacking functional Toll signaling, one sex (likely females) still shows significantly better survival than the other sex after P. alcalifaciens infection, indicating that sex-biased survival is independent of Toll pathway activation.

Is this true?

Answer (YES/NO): NO